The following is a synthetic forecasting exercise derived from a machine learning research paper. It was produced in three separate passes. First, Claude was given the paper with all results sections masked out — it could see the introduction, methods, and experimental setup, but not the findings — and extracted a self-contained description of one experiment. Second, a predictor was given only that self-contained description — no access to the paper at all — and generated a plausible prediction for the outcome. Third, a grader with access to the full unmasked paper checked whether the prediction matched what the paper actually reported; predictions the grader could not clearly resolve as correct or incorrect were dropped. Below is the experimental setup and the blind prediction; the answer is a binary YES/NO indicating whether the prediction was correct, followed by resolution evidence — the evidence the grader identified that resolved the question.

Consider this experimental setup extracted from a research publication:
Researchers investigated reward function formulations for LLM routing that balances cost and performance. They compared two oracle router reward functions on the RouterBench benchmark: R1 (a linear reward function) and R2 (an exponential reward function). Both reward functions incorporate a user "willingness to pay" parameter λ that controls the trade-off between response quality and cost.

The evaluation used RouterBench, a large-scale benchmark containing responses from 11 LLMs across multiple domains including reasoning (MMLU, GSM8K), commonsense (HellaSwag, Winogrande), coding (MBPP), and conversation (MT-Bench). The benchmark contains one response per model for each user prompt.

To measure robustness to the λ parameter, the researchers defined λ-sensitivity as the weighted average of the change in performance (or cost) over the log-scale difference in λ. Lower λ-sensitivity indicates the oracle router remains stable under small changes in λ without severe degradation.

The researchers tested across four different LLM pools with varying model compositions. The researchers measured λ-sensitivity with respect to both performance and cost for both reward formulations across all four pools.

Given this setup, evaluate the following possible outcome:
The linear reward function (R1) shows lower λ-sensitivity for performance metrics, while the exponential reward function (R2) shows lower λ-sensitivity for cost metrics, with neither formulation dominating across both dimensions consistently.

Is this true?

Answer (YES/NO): NO